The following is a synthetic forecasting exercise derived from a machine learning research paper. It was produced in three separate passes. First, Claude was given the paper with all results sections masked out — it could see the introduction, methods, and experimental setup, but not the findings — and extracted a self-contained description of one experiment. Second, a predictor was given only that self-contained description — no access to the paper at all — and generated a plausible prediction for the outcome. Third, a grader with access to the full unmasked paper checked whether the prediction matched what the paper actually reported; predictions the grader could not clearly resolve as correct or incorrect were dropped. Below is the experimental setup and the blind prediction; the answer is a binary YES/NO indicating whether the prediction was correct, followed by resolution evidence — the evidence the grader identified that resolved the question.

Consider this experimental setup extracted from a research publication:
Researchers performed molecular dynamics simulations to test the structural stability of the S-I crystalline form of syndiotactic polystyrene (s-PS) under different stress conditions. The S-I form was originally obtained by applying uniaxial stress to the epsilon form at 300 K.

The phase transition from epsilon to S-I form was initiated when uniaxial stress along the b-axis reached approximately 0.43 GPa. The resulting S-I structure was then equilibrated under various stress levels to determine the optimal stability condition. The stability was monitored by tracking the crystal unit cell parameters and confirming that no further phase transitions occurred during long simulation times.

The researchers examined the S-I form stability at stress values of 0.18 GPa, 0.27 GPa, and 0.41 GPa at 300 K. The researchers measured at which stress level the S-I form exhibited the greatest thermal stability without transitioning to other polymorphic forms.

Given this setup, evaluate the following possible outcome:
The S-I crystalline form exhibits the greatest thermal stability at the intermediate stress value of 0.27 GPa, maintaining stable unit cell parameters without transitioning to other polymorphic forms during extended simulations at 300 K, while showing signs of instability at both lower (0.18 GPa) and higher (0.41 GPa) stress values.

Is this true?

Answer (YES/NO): YES